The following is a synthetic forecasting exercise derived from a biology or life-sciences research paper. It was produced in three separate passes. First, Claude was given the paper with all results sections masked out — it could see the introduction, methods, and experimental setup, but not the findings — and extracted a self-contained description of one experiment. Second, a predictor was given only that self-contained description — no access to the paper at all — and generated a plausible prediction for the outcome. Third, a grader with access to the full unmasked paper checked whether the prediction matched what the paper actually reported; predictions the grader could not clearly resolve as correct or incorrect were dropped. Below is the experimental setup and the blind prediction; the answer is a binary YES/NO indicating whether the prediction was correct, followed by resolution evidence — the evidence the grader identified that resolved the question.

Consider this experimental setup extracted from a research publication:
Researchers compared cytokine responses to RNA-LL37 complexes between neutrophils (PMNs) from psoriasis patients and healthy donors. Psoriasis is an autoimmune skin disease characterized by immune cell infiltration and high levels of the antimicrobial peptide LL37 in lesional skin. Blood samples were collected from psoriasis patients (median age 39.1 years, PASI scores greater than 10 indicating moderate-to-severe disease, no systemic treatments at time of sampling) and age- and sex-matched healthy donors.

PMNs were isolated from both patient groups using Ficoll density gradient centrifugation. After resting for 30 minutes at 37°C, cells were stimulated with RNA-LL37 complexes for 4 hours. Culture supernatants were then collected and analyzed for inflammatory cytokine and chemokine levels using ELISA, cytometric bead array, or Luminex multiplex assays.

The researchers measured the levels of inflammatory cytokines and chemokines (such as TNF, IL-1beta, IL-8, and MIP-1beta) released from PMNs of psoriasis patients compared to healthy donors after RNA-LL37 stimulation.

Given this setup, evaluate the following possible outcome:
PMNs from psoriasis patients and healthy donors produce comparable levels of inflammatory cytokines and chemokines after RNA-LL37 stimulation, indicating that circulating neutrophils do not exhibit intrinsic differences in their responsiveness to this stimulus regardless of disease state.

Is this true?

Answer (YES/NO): NO